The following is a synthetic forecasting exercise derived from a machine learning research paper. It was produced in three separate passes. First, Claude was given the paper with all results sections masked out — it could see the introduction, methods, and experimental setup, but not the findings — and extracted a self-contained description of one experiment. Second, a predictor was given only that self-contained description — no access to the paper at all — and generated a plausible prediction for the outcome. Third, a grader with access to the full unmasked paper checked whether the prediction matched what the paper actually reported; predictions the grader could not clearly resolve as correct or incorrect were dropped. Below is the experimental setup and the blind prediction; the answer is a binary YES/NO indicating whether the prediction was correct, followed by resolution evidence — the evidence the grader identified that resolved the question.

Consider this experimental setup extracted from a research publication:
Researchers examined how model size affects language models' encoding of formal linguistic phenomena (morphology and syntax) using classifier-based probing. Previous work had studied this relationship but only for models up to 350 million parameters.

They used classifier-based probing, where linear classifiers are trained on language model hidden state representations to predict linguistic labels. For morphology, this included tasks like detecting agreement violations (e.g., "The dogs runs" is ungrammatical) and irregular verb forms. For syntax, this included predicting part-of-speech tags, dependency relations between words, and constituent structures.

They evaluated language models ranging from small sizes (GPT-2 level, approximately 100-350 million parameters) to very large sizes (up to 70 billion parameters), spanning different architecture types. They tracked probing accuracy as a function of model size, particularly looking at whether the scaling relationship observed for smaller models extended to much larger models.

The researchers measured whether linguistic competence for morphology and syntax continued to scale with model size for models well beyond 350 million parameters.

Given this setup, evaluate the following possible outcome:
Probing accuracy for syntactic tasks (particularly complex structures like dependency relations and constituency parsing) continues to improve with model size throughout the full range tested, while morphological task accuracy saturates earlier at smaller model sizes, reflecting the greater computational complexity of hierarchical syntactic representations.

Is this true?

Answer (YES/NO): NO